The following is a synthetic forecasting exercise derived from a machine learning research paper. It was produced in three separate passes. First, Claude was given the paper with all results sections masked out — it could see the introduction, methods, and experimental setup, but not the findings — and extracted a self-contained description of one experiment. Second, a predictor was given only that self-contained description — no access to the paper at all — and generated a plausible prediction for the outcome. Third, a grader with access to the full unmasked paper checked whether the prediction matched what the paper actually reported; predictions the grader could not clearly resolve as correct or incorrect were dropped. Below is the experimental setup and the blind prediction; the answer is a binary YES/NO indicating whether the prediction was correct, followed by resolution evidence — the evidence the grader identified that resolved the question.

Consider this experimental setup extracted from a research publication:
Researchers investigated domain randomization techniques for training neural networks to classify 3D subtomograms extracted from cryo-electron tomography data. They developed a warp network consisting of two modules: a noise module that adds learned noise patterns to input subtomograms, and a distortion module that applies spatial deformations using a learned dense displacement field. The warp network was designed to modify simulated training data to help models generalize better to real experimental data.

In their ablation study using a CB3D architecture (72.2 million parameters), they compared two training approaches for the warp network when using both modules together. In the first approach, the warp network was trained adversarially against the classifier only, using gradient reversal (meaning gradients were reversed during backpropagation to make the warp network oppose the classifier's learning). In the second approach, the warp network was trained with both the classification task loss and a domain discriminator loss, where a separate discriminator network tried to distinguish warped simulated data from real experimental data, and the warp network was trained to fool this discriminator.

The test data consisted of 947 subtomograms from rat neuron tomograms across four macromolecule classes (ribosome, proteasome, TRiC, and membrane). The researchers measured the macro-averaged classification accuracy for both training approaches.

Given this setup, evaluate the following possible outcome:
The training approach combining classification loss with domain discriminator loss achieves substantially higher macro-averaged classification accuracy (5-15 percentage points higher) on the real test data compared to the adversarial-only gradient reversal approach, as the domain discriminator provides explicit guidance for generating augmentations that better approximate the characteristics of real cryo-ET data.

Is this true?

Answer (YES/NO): YES